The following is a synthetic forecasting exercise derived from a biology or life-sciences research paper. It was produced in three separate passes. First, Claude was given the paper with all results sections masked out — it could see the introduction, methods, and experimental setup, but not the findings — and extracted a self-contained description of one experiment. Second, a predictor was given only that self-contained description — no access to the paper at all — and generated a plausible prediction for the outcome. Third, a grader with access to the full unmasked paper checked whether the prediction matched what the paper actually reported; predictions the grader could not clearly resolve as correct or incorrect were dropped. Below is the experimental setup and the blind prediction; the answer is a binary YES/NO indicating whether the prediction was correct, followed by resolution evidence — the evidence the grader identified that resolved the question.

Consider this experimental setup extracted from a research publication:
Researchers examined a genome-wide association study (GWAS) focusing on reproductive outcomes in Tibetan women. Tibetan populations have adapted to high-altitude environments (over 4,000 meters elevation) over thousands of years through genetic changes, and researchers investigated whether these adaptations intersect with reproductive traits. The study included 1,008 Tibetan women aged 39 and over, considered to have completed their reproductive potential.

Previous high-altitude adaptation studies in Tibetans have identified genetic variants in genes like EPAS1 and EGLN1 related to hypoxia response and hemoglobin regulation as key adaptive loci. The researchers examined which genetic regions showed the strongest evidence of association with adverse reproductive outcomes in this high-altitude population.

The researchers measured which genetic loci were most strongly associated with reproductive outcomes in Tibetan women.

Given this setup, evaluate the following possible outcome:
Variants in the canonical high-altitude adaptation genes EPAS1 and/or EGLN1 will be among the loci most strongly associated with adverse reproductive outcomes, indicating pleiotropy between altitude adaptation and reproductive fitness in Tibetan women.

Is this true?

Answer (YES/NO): NO